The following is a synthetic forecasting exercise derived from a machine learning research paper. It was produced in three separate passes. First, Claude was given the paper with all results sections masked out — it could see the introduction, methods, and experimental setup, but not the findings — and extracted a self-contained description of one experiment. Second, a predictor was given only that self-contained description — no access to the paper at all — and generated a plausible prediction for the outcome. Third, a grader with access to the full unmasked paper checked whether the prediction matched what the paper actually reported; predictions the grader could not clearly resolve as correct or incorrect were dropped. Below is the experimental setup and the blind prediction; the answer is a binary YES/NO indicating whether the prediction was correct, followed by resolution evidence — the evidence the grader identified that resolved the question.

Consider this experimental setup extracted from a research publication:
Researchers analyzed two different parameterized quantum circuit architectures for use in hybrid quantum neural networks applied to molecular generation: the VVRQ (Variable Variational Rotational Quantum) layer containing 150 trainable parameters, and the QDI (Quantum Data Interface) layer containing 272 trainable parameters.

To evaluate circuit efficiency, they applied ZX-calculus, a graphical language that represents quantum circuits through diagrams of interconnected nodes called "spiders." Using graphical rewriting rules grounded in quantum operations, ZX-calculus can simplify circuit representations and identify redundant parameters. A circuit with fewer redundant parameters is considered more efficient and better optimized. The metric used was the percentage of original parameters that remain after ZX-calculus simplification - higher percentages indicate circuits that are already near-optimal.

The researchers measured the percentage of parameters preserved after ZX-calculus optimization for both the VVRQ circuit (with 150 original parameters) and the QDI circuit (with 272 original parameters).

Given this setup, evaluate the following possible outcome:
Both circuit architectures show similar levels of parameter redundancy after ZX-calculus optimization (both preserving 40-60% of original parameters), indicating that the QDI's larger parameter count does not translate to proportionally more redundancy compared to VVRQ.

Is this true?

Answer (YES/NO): NO